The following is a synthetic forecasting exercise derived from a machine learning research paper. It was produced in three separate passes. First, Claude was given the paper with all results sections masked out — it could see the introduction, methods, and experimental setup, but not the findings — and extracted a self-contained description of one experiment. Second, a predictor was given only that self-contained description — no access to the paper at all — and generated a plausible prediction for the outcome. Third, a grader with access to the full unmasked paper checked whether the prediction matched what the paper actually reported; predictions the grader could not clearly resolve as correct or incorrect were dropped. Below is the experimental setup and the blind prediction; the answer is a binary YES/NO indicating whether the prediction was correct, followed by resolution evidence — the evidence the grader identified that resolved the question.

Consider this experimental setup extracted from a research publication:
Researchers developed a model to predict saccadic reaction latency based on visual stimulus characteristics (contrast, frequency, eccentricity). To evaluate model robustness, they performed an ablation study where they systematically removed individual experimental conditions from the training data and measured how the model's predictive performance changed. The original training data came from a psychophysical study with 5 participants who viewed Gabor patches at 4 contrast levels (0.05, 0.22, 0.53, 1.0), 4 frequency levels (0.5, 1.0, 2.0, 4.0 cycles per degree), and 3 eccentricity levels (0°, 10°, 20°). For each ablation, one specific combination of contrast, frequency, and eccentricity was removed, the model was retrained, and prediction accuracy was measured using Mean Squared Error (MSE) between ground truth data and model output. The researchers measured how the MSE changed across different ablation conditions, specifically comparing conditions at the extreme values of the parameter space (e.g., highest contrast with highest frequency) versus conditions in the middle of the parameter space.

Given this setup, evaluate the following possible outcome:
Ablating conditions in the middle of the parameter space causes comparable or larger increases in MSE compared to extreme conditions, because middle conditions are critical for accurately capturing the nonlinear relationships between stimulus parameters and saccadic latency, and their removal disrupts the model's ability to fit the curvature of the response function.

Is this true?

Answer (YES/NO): NO